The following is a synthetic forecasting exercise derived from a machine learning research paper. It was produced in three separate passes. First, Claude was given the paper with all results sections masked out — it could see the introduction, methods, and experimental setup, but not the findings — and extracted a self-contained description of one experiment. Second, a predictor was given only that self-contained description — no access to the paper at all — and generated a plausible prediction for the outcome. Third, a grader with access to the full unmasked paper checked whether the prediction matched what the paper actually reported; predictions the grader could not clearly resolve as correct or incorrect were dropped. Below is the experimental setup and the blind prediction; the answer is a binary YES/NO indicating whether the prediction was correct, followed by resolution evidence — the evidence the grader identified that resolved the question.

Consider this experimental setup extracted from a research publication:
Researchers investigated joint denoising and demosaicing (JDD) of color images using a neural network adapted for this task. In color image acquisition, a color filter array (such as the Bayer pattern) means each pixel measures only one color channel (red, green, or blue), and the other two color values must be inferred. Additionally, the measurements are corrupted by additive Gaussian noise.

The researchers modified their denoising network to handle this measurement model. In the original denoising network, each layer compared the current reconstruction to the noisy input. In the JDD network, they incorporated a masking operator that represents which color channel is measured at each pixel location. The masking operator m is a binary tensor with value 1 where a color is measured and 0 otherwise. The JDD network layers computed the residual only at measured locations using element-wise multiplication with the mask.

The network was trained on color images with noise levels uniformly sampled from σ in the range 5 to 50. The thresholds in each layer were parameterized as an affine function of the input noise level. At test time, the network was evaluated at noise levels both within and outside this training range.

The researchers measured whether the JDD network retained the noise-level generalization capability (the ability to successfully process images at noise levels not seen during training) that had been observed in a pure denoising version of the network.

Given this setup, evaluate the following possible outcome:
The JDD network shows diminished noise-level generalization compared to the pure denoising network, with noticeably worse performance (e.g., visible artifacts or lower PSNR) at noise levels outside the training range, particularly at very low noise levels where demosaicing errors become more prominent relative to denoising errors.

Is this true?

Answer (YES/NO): NO